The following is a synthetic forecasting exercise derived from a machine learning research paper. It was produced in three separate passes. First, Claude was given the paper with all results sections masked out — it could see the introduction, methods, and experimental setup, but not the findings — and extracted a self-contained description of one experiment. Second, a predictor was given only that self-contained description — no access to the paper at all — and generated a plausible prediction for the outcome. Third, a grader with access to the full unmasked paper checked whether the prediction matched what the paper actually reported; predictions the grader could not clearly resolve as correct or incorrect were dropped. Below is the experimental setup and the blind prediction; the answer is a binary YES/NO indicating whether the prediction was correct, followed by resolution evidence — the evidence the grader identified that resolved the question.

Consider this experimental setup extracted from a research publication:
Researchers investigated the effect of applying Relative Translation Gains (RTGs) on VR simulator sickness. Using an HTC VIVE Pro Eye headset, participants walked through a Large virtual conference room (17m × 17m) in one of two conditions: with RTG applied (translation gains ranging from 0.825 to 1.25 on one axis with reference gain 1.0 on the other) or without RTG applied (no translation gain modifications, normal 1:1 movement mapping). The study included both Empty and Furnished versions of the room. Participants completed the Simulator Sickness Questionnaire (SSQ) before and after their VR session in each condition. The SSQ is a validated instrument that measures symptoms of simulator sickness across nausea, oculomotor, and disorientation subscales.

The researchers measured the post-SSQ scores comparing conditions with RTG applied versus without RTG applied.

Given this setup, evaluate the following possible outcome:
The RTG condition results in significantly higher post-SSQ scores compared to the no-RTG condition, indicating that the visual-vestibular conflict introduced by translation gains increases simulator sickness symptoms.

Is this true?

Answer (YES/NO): NO